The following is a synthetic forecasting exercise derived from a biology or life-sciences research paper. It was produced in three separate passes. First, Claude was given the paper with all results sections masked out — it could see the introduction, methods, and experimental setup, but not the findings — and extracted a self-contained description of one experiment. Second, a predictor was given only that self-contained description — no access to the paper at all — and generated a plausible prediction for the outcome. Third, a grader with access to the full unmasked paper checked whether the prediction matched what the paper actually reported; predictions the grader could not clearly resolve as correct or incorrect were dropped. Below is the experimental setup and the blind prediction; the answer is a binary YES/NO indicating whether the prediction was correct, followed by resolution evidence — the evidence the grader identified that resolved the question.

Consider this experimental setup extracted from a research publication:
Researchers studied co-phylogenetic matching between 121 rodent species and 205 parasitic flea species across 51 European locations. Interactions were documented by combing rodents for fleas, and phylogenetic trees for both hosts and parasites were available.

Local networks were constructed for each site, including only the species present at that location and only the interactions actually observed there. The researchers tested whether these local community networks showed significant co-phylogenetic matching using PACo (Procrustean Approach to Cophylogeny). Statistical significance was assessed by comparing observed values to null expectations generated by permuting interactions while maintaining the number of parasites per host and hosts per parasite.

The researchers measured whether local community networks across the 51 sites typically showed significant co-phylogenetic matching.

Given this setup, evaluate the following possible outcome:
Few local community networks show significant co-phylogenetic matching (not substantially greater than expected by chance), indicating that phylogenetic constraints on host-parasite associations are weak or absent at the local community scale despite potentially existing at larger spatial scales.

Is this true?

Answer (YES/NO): NO